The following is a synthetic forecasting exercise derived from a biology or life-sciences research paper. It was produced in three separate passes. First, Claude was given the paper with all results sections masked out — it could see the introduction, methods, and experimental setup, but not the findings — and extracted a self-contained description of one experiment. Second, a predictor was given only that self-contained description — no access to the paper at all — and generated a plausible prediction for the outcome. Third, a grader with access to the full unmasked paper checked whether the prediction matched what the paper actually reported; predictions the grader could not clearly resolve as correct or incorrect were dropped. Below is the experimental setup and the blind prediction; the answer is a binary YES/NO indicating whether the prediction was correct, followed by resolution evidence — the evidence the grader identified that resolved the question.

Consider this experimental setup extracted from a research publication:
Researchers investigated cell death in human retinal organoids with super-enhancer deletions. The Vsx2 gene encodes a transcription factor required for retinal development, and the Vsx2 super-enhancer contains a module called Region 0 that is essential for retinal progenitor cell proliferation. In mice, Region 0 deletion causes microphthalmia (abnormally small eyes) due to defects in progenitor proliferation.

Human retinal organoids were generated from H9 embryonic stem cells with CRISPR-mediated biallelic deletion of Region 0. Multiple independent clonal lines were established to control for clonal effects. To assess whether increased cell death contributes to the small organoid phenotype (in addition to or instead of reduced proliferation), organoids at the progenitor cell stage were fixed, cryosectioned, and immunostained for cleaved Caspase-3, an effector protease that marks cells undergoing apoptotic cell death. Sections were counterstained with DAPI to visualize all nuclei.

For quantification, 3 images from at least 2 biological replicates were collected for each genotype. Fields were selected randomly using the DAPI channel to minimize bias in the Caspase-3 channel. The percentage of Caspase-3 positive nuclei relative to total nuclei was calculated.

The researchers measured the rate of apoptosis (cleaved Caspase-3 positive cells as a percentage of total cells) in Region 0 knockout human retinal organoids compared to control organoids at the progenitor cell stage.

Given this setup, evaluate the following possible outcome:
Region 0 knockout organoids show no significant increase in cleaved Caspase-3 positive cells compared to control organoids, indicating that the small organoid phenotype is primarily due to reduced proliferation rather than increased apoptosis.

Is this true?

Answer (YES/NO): YES